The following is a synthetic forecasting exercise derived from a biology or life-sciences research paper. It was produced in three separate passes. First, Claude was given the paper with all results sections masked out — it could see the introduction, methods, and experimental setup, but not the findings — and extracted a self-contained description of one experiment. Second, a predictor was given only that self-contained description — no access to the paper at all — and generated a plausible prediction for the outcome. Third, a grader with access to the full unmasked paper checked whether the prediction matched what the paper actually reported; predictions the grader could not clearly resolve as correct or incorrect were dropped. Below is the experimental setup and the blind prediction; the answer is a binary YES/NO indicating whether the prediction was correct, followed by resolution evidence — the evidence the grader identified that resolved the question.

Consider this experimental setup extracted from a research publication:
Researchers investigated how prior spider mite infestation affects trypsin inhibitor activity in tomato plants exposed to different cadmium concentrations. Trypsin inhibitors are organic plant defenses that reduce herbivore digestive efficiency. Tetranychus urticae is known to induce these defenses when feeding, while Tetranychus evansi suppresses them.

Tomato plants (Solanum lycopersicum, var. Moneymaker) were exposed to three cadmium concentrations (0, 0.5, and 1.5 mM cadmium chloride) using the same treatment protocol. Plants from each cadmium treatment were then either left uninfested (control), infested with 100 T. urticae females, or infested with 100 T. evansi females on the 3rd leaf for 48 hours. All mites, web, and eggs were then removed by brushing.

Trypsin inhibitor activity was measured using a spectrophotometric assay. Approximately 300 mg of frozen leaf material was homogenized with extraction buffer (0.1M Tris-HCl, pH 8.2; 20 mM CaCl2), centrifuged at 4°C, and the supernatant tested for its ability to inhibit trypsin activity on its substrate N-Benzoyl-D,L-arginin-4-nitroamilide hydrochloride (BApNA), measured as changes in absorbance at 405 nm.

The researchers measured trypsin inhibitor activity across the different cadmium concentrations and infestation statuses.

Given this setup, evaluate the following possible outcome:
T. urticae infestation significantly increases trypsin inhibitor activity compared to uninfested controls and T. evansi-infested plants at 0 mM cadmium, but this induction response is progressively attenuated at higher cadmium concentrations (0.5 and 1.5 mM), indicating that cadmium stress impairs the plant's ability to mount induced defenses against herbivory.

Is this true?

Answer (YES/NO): NO